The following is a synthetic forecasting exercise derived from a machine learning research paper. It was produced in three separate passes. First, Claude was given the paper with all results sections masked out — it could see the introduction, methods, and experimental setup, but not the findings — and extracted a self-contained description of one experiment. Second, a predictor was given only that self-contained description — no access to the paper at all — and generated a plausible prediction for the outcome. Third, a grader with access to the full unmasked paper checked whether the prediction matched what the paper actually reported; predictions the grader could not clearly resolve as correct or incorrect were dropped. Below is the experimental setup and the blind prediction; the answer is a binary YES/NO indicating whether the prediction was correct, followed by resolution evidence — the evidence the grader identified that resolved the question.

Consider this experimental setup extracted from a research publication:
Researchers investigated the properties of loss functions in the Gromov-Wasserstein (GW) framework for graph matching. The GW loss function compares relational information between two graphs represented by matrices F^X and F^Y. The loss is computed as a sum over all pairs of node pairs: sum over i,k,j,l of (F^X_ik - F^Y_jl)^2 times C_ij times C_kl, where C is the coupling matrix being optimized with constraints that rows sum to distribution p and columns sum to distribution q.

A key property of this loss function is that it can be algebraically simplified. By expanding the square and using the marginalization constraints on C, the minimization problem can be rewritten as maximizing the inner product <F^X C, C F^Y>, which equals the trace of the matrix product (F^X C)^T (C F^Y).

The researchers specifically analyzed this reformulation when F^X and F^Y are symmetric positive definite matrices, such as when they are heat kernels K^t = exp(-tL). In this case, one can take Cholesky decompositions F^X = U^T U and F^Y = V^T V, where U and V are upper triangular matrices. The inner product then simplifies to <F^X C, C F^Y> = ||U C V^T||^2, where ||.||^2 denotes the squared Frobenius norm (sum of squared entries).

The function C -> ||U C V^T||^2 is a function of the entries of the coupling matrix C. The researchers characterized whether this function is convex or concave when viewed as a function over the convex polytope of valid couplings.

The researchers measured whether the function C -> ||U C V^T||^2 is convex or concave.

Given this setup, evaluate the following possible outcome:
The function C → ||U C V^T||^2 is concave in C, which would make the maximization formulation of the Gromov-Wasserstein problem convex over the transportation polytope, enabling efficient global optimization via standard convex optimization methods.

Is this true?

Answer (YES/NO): NO